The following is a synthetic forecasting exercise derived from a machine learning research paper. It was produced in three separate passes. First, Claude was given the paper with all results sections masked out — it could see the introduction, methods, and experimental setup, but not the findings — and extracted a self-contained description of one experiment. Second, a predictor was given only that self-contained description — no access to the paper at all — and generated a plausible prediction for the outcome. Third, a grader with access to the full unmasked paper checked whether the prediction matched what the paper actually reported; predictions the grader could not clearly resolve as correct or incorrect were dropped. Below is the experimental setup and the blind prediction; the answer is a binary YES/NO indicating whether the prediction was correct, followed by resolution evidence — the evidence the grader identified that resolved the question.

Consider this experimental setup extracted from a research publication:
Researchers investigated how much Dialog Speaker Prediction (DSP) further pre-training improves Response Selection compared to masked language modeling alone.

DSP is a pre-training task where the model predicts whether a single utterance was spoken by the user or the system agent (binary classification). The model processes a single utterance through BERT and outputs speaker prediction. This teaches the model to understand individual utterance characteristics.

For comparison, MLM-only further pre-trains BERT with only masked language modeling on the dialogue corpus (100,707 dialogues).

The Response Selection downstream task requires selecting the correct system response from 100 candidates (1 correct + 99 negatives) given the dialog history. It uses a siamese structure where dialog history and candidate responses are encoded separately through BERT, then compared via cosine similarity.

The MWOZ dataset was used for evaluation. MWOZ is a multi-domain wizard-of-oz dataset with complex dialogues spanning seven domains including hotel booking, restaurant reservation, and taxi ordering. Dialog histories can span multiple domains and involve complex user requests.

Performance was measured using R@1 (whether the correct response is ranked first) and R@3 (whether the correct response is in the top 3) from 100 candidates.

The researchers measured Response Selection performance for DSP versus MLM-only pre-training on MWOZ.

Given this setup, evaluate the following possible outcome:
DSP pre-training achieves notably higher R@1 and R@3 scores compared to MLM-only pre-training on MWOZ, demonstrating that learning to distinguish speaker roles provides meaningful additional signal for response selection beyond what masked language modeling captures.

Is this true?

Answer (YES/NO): YES